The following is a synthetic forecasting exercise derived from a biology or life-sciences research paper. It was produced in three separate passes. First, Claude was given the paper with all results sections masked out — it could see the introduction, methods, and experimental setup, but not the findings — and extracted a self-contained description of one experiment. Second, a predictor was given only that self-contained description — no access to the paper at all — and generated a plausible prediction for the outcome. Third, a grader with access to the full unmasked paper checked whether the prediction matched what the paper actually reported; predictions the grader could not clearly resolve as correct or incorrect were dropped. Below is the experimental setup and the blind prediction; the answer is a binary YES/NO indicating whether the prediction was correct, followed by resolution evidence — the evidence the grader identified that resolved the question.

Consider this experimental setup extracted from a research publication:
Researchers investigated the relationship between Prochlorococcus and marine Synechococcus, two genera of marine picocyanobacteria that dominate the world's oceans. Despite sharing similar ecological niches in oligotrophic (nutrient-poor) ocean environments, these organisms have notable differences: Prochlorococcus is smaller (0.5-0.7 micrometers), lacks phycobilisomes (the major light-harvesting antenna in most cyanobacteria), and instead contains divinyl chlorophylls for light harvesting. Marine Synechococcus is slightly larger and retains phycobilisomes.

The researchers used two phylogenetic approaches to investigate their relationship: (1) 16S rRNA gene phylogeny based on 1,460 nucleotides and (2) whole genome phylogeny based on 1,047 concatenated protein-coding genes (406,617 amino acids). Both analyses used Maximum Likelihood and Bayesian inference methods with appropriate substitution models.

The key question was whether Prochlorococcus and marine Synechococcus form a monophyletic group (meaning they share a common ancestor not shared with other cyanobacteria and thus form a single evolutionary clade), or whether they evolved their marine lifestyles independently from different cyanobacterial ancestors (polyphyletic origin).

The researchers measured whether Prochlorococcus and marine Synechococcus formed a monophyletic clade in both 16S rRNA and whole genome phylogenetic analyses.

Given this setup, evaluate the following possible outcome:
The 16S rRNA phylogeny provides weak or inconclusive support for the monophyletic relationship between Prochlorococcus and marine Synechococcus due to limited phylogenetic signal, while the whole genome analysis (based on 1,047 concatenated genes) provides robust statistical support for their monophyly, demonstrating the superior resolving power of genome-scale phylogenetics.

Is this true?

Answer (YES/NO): NO